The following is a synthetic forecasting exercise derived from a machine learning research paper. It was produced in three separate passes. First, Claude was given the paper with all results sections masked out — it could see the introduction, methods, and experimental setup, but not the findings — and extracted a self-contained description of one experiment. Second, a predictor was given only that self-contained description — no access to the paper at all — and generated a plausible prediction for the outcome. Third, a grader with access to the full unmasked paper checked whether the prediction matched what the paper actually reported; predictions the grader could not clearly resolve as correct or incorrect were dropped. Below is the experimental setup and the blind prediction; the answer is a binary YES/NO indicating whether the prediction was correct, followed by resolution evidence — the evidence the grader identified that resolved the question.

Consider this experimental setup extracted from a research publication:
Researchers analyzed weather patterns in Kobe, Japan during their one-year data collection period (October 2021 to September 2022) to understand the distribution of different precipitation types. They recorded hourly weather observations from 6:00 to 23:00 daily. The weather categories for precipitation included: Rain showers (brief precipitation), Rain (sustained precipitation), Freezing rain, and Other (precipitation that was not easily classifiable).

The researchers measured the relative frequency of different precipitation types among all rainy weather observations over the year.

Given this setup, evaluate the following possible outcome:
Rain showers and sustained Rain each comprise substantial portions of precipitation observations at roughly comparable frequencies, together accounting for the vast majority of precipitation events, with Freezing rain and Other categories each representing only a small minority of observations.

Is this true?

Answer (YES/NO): NO